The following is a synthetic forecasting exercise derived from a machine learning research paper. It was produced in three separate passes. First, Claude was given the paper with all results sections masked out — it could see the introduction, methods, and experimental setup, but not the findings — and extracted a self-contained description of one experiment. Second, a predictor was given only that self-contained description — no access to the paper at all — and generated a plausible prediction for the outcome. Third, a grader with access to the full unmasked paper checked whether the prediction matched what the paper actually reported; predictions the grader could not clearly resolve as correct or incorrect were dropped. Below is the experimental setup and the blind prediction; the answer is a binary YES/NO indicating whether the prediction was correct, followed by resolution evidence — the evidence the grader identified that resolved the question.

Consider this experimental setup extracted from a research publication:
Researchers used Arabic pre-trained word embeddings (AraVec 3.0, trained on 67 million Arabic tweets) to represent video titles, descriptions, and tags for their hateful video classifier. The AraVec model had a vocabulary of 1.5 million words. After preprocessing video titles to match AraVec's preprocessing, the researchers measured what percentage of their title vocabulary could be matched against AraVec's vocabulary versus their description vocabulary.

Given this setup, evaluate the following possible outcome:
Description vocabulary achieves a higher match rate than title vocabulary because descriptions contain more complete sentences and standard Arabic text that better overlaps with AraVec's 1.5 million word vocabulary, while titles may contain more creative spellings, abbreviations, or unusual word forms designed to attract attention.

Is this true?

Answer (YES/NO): NO